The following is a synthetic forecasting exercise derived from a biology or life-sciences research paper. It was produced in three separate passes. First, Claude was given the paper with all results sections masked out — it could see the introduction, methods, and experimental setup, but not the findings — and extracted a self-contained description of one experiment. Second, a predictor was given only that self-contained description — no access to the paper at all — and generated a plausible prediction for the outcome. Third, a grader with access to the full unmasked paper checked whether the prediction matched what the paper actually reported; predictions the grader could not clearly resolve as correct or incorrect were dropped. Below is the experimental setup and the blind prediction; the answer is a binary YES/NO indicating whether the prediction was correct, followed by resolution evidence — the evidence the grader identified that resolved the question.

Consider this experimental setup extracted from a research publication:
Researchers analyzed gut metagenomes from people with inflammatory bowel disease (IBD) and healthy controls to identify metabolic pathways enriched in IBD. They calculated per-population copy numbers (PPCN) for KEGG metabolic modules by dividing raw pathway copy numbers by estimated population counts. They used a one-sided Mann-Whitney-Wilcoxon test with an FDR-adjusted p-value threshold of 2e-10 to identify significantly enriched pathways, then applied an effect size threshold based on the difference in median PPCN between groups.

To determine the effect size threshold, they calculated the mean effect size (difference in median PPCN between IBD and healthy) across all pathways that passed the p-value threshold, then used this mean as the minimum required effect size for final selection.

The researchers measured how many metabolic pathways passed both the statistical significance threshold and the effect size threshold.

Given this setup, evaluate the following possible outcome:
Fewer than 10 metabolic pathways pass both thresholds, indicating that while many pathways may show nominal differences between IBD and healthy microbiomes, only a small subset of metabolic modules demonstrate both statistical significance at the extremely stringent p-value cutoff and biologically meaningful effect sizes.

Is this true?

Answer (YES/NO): NO